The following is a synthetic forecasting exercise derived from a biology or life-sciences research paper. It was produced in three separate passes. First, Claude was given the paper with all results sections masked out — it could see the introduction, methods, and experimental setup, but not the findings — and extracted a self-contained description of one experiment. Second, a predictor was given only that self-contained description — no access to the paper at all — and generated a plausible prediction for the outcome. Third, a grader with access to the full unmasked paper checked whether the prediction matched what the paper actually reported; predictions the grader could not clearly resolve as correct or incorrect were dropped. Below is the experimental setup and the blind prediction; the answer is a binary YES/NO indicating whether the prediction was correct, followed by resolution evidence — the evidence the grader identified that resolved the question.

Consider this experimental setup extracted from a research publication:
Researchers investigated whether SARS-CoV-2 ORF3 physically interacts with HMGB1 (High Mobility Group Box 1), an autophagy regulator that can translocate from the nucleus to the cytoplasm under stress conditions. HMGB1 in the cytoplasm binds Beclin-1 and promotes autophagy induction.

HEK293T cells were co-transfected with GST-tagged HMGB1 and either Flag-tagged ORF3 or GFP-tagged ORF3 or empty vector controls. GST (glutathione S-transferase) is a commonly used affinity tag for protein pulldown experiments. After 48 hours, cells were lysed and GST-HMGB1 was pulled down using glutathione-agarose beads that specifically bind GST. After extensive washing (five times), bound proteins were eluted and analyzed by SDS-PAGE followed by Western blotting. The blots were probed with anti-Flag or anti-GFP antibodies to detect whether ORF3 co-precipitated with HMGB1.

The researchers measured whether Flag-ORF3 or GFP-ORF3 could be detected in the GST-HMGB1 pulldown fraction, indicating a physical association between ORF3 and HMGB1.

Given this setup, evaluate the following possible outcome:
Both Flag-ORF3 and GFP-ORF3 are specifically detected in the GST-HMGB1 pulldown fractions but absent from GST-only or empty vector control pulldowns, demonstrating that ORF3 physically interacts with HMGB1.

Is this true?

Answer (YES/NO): NO